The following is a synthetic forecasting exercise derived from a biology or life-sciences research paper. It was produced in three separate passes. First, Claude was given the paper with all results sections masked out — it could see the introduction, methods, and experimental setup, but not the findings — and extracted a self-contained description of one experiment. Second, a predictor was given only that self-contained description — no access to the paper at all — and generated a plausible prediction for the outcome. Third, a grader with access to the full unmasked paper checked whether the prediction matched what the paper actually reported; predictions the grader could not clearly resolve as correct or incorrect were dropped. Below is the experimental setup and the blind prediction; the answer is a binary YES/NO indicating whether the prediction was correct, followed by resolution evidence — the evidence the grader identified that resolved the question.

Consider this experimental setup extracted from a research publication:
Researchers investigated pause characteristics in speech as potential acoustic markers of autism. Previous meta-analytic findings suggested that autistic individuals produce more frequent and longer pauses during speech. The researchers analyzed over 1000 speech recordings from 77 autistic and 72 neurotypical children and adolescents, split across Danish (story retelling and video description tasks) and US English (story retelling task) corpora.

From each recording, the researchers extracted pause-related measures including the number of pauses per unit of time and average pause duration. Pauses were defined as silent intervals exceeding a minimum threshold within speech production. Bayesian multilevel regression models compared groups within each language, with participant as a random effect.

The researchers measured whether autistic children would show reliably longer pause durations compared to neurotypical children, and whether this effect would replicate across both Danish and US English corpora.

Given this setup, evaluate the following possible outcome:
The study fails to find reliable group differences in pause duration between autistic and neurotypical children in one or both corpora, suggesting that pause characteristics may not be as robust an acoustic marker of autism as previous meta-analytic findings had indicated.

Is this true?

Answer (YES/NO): NO